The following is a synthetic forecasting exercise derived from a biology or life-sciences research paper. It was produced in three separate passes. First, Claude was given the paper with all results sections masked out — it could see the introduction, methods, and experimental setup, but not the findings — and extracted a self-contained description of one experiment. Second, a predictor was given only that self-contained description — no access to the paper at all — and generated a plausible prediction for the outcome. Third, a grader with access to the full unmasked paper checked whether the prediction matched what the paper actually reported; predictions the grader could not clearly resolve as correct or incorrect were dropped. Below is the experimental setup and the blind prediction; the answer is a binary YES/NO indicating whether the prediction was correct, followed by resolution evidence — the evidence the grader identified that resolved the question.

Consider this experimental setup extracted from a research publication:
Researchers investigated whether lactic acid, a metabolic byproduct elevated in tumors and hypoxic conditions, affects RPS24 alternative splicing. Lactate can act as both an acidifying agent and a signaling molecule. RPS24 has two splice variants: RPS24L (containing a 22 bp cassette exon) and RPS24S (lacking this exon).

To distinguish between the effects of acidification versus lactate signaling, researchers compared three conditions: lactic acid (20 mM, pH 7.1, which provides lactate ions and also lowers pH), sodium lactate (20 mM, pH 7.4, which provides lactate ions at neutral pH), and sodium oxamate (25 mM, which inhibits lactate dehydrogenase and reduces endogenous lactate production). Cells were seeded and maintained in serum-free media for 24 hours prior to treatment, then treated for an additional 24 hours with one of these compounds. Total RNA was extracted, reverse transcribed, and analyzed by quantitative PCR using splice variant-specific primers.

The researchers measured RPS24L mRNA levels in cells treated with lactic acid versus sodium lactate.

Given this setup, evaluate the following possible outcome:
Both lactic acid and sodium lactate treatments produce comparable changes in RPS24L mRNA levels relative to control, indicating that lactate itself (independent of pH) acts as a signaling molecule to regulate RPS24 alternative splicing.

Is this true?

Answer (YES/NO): NO